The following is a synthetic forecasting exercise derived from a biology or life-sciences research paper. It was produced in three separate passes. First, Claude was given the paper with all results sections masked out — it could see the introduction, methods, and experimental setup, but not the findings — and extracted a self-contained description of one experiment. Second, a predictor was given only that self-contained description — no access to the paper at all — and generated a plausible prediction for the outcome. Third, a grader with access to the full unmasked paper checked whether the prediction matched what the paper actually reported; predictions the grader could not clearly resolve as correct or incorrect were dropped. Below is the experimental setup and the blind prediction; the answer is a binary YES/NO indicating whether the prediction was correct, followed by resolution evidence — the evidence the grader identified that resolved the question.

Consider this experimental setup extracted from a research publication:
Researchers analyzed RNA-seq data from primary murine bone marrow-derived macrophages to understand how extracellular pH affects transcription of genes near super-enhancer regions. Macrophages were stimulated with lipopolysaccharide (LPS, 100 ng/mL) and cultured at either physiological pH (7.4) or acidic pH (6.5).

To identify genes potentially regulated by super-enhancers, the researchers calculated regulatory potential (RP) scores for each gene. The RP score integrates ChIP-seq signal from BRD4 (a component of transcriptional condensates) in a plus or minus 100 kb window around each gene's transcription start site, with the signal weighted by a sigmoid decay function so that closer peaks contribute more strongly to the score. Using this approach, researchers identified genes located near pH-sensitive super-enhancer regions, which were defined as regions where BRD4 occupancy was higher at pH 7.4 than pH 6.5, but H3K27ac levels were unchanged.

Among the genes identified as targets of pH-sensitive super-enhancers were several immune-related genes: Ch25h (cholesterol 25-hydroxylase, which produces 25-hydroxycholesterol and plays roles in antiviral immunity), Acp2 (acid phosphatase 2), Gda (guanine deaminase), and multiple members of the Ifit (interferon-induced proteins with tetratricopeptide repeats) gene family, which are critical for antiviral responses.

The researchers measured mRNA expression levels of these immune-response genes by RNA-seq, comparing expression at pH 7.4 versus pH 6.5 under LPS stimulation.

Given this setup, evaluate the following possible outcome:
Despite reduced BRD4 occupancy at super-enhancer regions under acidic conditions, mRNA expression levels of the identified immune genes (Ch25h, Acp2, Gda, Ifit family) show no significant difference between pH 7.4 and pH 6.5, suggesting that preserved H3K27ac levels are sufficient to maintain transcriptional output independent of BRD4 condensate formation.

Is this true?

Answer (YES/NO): NO